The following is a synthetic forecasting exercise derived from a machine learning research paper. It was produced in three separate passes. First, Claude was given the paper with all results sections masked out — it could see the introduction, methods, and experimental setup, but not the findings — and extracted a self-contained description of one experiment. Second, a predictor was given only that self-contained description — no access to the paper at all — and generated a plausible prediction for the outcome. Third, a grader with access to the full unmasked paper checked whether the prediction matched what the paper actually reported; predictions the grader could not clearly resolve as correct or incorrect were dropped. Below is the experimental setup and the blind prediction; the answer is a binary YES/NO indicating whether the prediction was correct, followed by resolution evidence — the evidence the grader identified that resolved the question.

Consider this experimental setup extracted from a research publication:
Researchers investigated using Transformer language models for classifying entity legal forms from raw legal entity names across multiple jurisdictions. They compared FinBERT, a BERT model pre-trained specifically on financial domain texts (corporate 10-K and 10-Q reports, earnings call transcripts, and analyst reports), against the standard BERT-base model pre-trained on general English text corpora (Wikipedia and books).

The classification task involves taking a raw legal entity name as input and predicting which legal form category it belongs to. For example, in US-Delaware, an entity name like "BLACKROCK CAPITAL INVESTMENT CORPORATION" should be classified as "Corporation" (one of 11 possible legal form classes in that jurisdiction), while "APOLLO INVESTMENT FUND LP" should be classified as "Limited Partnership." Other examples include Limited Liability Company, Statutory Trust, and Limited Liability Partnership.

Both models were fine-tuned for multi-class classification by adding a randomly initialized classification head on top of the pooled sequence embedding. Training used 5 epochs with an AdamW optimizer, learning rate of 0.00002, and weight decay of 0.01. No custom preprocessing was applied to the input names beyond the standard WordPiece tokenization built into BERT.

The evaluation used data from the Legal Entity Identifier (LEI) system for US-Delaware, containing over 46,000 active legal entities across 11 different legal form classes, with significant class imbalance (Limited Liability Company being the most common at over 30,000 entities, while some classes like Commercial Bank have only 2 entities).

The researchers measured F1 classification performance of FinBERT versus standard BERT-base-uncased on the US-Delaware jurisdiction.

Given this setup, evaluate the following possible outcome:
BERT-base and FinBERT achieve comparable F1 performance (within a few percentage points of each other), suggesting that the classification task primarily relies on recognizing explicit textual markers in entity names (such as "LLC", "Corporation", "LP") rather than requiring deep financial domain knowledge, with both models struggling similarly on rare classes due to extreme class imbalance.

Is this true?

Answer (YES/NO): NO